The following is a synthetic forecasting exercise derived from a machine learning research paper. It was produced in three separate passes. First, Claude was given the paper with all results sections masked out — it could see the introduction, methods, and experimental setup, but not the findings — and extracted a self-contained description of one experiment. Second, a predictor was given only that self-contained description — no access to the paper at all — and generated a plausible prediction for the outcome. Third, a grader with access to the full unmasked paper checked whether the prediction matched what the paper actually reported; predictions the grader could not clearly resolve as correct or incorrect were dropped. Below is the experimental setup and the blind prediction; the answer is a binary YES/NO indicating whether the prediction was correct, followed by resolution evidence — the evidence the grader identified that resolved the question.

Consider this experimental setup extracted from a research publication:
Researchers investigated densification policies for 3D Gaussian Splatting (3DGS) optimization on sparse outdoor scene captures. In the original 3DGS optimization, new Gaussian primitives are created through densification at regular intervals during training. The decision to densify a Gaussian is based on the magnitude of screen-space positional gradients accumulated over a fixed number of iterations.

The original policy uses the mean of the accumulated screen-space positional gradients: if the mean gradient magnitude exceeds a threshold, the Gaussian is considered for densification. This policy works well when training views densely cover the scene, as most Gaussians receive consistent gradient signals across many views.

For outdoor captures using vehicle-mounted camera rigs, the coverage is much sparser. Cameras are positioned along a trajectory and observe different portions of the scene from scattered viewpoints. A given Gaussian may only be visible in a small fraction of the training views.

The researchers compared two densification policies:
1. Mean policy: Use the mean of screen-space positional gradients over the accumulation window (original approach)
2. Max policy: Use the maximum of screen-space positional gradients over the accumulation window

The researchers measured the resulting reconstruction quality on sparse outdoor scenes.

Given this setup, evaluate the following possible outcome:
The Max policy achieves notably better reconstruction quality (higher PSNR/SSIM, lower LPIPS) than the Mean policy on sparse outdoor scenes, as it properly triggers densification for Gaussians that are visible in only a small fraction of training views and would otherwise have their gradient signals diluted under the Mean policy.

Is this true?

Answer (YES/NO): YES